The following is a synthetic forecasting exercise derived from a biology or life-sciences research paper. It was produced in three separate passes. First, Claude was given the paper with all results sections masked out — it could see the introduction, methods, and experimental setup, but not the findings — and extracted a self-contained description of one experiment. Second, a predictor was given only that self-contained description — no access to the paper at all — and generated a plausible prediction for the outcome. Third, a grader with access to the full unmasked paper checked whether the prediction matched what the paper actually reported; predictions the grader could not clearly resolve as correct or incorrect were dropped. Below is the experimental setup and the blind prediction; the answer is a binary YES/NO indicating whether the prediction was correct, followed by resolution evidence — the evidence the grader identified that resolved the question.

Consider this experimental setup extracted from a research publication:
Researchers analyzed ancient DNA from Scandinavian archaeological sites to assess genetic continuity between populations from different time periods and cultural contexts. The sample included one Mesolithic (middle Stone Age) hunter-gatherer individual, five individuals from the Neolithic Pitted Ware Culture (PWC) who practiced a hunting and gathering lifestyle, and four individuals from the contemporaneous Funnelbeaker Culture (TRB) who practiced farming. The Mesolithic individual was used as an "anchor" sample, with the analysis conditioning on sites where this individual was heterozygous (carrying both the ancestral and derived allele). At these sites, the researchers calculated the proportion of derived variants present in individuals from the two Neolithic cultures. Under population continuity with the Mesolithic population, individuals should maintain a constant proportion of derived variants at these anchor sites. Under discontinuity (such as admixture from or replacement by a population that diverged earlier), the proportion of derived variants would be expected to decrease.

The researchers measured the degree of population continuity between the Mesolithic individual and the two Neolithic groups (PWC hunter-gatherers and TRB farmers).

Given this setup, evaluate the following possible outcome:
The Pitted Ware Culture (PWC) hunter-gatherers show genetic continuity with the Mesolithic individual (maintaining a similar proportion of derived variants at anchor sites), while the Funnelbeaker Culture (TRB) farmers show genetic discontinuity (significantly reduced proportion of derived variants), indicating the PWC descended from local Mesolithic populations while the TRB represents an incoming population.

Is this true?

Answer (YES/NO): YES